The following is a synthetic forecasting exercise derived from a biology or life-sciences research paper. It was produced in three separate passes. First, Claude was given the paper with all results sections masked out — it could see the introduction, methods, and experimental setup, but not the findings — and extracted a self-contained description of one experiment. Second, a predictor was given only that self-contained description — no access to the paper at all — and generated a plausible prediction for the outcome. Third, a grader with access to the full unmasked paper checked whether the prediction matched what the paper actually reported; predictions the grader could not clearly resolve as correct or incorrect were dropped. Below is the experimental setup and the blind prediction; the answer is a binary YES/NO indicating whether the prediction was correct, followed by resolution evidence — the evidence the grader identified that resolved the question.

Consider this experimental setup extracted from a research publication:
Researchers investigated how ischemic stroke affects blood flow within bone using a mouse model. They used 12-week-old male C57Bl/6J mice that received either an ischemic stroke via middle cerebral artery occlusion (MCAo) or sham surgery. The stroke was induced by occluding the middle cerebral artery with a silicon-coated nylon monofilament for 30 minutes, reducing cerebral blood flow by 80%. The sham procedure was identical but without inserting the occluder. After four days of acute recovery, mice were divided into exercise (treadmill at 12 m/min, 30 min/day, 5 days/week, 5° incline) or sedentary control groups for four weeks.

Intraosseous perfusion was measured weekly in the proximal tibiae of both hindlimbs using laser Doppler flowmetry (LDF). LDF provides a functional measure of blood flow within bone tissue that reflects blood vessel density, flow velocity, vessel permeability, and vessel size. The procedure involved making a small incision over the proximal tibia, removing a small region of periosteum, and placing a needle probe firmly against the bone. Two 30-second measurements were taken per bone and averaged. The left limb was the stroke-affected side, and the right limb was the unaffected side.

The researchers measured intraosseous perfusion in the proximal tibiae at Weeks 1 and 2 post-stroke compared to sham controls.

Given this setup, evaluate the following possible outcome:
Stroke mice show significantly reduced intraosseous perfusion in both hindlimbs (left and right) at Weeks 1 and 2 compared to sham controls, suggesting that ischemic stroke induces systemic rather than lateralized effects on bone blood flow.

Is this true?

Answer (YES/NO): YES